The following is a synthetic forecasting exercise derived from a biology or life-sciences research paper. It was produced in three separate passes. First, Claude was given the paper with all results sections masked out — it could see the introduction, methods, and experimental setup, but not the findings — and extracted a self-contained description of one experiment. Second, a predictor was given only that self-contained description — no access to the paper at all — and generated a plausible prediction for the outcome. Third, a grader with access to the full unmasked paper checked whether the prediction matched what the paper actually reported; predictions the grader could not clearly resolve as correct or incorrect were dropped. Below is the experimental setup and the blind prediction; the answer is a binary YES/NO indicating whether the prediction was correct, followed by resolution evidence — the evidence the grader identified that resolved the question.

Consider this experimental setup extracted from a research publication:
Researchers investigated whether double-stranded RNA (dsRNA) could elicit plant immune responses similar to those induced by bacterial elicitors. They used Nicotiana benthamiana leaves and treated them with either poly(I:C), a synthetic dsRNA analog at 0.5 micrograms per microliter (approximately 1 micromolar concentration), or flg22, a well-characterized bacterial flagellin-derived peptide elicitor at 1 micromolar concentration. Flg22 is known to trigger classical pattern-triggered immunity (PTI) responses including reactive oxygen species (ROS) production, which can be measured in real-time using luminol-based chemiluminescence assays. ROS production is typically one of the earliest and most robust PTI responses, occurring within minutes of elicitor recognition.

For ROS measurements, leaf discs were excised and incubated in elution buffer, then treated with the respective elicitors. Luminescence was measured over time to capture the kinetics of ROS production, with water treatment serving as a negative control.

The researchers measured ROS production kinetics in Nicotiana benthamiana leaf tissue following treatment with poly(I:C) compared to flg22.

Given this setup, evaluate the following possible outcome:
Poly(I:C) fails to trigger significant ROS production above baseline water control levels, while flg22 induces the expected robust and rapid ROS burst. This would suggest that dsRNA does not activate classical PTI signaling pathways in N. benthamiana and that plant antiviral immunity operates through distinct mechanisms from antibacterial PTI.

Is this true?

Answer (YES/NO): YES